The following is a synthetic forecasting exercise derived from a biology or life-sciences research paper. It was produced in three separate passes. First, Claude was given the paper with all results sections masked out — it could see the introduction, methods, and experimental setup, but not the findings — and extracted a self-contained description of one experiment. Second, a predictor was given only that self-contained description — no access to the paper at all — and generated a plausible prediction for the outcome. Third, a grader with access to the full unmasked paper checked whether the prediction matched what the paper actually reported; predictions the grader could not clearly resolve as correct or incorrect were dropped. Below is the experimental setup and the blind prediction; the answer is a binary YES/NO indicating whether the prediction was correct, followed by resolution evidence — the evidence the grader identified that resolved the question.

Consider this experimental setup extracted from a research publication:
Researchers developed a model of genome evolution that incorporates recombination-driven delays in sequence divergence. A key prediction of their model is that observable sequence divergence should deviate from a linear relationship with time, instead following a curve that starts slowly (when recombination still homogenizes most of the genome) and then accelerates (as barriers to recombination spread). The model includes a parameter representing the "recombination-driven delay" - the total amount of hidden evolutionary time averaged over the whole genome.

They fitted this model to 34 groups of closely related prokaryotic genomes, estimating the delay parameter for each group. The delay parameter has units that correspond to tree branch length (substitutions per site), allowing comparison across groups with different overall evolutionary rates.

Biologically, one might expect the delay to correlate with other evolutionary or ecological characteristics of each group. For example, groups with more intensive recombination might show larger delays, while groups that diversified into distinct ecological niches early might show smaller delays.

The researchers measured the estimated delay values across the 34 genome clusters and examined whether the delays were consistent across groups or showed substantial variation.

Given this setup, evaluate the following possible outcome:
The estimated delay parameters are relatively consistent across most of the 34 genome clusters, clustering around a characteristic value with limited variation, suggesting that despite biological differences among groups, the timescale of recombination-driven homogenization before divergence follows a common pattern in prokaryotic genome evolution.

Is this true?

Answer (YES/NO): NO